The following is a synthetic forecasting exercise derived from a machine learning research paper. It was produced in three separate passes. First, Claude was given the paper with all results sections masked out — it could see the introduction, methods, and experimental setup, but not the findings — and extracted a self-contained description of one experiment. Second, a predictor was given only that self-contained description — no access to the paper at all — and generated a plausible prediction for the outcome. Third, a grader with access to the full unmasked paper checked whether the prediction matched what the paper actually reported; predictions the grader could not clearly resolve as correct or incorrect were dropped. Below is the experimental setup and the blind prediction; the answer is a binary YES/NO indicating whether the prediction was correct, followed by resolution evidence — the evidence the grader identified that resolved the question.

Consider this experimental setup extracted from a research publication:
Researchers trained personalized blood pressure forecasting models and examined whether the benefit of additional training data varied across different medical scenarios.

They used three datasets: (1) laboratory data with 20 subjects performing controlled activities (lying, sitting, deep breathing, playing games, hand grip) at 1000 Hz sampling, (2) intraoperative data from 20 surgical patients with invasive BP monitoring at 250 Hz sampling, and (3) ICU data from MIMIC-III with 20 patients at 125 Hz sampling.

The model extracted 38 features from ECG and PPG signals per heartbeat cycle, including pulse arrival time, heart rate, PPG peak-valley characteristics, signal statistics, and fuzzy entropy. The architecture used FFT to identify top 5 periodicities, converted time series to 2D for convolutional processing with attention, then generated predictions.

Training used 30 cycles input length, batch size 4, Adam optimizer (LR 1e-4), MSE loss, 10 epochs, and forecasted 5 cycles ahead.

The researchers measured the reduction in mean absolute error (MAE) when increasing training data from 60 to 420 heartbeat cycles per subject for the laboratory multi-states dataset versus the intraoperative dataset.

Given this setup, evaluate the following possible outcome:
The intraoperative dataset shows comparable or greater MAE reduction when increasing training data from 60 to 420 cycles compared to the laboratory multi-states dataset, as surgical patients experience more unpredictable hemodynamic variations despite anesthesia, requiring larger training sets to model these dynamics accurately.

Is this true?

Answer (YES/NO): NO